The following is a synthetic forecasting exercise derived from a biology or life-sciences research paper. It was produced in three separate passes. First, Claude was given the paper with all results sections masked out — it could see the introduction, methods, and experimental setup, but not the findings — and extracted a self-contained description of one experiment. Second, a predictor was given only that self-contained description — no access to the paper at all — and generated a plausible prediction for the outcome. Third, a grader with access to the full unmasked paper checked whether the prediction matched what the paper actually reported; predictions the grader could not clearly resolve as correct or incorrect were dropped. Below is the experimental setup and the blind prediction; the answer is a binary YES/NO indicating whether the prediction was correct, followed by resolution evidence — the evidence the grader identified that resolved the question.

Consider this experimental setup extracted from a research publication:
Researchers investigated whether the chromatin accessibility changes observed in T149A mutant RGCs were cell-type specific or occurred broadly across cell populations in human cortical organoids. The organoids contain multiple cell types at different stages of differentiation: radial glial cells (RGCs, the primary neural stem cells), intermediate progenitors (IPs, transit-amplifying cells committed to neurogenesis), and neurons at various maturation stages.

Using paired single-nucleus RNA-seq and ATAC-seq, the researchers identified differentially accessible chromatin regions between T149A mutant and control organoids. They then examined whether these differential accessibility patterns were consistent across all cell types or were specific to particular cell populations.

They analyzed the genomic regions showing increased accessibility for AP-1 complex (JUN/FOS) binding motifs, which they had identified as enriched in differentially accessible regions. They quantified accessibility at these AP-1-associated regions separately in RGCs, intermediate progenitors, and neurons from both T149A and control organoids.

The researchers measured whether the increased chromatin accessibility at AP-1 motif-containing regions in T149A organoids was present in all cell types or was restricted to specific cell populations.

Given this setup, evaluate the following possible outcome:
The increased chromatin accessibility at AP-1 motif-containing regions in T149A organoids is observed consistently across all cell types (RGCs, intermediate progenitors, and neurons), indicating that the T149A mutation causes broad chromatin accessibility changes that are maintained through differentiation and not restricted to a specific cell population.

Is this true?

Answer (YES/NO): NO